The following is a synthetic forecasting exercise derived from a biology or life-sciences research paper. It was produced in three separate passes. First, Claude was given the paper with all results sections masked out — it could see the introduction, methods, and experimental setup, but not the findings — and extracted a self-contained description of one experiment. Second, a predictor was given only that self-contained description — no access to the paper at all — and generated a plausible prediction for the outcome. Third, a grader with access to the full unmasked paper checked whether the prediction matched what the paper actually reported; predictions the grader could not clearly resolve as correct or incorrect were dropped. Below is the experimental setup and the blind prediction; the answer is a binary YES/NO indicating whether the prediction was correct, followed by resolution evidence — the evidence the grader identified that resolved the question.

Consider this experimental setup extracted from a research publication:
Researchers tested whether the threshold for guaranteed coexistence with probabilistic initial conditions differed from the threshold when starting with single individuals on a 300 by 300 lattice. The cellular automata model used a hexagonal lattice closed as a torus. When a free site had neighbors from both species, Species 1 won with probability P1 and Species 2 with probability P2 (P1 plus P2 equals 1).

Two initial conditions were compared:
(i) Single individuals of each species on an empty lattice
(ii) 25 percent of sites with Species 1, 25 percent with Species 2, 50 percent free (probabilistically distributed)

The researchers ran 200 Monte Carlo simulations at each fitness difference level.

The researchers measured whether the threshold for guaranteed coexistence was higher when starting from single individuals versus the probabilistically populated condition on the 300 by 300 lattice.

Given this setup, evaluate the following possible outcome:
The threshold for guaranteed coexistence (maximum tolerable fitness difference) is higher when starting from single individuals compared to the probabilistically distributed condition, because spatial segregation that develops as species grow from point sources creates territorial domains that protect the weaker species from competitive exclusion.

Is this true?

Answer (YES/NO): YES